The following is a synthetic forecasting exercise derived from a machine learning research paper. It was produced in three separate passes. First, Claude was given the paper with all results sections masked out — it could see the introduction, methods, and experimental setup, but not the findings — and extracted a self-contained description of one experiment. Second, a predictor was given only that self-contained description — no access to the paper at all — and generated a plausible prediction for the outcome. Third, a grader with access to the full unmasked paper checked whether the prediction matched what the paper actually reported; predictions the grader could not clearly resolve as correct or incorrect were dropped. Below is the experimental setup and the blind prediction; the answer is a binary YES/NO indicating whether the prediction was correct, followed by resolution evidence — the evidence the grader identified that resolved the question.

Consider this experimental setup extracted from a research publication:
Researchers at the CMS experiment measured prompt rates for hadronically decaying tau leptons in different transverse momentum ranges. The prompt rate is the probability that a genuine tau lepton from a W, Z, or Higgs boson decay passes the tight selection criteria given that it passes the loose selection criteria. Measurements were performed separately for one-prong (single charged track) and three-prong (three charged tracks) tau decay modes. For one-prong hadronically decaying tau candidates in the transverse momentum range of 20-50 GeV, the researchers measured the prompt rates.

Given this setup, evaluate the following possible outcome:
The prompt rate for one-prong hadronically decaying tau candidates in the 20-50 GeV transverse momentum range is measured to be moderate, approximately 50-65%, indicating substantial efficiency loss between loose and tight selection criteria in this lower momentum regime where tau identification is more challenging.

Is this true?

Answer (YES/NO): NO